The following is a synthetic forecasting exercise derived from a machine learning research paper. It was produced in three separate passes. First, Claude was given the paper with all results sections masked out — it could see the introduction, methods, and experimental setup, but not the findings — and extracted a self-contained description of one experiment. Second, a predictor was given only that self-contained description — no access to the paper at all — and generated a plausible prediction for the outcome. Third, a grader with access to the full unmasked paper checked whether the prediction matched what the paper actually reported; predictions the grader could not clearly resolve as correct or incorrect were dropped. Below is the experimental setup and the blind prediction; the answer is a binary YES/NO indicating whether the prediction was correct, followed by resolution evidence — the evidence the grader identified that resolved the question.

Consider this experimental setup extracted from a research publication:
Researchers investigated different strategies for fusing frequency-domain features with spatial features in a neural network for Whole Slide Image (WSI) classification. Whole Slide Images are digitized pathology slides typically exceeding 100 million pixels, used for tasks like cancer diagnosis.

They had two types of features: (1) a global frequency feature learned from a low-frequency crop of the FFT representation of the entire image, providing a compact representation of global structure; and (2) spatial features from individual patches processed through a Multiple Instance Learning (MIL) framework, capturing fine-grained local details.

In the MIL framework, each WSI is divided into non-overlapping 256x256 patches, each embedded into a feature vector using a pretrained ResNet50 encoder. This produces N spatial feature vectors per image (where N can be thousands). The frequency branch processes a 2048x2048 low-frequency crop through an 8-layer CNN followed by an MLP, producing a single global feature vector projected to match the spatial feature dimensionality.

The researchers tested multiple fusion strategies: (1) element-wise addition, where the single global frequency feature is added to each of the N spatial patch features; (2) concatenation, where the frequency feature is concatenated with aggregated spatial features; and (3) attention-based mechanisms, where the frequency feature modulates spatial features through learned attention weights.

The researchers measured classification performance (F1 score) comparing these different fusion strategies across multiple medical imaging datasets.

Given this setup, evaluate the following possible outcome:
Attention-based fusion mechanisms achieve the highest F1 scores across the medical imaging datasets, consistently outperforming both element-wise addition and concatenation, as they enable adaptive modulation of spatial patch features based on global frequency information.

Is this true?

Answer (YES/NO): NO